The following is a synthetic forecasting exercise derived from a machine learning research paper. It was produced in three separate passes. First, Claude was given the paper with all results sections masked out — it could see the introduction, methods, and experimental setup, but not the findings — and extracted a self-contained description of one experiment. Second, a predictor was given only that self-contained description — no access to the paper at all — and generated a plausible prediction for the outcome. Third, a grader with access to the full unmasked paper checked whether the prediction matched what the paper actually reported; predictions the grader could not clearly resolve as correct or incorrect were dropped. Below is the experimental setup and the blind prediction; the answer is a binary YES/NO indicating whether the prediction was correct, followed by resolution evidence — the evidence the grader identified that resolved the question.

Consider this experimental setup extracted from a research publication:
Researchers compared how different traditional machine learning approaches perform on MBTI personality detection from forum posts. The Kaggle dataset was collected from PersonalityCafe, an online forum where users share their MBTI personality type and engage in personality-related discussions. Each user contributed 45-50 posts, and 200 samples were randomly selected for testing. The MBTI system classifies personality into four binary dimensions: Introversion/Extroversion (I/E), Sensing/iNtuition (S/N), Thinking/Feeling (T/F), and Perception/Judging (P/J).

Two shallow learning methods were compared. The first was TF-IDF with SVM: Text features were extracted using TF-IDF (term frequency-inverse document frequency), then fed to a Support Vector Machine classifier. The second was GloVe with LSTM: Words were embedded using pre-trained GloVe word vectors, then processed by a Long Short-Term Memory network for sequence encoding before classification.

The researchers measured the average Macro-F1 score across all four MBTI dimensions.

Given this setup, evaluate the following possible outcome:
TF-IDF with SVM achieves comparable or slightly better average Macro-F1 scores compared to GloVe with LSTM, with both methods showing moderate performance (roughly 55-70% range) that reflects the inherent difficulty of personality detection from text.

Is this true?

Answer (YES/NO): NO